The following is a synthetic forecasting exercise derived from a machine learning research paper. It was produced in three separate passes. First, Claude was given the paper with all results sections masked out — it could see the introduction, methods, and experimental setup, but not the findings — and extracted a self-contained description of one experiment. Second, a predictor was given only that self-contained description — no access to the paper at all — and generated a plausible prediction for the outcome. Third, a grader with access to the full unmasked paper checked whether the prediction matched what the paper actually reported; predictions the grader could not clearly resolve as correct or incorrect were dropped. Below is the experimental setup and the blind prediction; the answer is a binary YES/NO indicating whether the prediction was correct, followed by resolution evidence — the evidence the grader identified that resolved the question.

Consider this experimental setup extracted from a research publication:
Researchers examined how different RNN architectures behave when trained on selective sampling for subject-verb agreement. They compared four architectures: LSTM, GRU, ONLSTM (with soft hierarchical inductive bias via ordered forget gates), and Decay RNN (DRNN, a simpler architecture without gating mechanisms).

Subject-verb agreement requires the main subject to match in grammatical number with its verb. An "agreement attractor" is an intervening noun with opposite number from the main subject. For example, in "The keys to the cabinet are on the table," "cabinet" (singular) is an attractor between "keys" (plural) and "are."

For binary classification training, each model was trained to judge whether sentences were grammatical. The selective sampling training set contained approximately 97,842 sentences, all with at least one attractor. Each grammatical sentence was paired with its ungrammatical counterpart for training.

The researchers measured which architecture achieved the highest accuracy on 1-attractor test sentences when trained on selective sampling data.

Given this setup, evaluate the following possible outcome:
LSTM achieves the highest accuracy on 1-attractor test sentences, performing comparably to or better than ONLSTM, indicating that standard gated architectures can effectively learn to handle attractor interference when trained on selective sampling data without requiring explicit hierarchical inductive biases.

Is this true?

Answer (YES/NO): YES